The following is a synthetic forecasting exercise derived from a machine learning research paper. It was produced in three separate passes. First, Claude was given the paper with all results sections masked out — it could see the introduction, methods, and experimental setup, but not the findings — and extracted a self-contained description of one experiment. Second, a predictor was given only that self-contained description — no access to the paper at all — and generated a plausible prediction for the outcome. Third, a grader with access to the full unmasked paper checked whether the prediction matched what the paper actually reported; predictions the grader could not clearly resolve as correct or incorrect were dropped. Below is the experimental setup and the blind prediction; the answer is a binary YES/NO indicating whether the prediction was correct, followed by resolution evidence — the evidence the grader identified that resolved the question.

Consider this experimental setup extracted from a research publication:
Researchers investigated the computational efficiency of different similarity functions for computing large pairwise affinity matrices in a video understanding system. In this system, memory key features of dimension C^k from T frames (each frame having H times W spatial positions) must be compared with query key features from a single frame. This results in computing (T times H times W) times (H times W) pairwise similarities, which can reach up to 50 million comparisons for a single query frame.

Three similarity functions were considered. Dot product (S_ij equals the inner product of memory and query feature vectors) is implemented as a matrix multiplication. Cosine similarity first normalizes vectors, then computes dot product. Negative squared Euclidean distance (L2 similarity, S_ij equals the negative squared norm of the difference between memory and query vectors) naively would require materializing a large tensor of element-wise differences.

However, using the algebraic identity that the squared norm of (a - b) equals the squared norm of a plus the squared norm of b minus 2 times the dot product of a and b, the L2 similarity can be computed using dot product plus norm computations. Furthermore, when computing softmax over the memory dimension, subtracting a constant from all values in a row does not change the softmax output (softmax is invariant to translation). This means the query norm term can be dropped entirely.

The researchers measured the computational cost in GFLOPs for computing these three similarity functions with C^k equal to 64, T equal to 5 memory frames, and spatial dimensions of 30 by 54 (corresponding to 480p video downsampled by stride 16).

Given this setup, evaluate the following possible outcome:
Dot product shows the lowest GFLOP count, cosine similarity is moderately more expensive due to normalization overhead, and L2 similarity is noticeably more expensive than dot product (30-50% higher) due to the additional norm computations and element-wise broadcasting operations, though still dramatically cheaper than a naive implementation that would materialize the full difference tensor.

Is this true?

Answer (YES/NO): NO